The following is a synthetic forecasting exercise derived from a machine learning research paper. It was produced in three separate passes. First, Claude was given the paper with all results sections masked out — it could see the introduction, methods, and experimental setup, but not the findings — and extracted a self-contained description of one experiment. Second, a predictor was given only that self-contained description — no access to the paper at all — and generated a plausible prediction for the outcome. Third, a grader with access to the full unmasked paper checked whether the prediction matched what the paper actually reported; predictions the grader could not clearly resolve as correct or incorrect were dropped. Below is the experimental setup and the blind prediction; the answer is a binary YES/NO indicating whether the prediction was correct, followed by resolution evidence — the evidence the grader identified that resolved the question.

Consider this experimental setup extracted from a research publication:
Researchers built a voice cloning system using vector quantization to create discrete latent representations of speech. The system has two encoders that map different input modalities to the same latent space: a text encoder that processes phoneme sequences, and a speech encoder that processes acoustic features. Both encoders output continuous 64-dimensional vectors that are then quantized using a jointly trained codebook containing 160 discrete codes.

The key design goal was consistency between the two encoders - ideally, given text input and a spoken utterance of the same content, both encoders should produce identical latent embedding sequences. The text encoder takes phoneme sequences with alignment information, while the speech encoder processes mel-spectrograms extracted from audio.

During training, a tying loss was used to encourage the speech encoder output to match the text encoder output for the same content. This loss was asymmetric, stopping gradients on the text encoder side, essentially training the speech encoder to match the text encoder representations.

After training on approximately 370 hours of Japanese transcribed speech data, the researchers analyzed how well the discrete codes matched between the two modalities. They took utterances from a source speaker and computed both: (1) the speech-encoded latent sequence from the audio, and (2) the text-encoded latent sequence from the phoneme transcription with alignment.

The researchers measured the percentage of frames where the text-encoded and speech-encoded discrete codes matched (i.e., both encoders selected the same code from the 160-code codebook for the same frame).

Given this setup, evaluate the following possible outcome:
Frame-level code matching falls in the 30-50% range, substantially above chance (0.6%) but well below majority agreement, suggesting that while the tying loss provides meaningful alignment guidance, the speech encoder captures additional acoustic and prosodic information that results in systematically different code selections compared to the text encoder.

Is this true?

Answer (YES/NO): NO